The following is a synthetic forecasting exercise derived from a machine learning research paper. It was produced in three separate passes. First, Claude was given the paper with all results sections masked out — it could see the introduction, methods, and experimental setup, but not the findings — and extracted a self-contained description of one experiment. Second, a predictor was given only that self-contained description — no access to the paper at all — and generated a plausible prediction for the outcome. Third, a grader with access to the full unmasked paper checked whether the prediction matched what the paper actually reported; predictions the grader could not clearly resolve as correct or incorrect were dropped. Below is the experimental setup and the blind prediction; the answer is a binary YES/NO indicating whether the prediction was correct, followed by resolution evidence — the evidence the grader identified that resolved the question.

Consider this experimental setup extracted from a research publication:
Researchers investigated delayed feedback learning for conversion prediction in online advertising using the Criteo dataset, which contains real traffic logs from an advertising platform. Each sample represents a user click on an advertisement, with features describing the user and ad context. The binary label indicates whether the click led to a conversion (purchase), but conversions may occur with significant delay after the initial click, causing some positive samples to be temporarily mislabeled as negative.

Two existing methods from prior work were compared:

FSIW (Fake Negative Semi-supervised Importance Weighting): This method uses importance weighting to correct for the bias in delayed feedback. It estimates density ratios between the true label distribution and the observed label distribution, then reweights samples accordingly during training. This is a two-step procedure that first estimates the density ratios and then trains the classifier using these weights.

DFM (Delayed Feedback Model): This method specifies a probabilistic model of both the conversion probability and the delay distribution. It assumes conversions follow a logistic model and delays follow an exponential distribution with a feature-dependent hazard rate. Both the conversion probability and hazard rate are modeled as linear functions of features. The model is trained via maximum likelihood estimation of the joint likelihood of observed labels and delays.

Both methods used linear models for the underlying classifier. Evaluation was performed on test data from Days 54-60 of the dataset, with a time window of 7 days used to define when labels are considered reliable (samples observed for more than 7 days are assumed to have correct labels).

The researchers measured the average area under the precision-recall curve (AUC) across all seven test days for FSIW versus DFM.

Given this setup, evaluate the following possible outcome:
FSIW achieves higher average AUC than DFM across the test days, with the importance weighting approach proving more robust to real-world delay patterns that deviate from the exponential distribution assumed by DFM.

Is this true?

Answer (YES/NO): YES